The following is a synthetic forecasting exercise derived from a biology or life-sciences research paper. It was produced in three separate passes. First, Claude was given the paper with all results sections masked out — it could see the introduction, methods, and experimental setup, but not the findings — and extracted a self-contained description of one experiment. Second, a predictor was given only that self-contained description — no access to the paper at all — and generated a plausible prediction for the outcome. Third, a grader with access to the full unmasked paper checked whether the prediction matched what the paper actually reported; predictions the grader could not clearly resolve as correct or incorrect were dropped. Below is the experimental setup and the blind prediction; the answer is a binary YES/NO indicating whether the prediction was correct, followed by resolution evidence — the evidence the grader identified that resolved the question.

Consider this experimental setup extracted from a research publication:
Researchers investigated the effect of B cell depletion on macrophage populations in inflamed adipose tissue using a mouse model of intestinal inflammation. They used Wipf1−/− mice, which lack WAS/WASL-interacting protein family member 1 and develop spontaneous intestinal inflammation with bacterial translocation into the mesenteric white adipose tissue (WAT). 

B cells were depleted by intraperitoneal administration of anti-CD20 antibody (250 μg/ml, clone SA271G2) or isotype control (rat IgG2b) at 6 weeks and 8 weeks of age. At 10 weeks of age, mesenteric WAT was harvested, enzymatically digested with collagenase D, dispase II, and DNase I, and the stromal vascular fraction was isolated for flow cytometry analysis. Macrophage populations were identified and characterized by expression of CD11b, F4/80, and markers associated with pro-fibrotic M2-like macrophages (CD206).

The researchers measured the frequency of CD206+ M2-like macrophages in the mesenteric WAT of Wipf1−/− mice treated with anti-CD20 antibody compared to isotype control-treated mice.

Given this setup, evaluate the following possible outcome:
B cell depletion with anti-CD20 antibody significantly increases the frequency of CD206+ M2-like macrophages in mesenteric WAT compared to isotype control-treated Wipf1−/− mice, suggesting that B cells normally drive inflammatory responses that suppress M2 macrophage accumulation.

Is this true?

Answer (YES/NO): NO